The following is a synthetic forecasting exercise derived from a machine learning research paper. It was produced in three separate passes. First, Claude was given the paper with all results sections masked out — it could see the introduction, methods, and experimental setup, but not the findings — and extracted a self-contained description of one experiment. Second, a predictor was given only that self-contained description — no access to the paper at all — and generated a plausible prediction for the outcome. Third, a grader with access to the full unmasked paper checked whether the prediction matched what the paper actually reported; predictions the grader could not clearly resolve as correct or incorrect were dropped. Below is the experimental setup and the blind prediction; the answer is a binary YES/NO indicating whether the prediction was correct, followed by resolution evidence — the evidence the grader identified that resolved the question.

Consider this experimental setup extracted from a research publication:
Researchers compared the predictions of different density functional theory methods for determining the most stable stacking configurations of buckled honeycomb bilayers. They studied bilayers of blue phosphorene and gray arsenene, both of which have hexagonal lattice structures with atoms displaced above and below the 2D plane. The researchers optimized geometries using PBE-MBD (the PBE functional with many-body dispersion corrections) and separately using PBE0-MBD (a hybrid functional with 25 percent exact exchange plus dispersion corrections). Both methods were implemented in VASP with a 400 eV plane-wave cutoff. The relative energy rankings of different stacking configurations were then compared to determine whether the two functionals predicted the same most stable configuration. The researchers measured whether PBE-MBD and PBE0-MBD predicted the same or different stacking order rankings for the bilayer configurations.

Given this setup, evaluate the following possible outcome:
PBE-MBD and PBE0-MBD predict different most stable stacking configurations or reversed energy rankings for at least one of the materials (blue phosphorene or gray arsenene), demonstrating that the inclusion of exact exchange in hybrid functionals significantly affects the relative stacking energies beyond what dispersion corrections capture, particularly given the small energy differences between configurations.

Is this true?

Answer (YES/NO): YES